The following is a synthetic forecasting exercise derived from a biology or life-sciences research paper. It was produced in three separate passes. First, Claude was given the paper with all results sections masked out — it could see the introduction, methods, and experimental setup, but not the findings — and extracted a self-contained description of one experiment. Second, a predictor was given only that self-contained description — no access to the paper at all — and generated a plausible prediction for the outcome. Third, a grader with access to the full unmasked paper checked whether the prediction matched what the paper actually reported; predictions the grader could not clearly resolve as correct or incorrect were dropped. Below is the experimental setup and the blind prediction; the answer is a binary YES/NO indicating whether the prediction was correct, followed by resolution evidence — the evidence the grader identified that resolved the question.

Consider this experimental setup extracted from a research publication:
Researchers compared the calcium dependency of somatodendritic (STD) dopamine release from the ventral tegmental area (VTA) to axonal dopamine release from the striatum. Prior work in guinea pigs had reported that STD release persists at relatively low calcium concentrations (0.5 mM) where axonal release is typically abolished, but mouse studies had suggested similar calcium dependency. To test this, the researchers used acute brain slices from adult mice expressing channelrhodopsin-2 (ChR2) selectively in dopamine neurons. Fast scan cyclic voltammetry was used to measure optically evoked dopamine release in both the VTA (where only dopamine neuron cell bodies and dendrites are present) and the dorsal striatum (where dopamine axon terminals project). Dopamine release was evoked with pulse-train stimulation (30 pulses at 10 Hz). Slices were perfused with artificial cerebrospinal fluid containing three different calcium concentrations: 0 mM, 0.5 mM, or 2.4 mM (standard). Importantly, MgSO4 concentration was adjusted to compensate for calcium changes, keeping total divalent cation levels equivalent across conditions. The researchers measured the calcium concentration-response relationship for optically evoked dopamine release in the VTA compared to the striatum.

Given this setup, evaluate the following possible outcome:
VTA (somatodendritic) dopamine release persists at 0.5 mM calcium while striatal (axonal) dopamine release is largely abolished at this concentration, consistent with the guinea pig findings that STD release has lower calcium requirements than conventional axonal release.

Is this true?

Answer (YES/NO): NO